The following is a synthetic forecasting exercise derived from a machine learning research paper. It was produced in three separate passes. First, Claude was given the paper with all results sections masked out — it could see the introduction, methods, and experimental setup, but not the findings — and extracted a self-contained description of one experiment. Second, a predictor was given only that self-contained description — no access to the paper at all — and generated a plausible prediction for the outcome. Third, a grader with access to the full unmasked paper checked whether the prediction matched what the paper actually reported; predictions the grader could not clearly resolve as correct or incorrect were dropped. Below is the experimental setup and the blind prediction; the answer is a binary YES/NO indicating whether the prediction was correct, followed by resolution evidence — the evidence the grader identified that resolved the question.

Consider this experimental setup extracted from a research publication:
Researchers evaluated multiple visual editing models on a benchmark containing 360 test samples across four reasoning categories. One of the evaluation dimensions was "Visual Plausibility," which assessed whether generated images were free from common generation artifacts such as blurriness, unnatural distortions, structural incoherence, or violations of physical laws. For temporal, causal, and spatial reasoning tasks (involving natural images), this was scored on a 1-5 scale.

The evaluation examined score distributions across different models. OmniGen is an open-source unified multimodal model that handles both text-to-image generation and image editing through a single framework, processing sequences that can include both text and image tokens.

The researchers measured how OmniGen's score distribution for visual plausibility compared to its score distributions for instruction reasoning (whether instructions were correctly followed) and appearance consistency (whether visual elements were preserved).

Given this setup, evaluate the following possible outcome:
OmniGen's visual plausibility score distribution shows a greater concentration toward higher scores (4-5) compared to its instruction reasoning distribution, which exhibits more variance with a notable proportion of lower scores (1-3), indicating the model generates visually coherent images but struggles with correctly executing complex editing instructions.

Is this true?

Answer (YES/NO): NO